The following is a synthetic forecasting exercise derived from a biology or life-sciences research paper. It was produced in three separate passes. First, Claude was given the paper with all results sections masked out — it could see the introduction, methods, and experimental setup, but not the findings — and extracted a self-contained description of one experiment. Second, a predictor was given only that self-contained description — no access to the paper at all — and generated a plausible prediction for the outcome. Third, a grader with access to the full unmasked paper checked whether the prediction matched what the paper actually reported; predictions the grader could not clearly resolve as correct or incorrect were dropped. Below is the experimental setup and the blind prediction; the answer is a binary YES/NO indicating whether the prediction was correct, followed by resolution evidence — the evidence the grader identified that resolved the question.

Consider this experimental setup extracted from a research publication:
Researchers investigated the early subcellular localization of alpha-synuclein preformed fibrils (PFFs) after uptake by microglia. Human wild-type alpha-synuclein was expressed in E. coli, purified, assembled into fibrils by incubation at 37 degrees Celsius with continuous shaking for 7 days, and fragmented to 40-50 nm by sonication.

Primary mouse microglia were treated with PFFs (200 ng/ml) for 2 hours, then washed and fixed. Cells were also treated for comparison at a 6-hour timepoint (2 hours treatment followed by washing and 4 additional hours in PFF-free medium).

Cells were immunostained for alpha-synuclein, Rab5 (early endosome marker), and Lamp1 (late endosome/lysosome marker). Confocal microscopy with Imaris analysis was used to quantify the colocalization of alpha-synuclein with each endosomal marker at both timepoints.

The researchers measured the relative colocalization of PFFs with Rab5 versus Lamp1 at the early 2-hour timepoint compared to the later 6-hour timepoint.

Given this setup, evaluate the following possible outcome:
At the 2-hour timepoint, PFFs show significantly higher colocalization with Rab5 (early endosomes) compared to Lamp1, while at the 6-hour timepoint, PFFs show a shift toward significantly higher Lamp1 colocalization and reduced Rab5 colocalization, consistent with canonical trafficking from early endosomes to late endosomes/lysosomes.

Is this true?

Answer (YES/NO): NO